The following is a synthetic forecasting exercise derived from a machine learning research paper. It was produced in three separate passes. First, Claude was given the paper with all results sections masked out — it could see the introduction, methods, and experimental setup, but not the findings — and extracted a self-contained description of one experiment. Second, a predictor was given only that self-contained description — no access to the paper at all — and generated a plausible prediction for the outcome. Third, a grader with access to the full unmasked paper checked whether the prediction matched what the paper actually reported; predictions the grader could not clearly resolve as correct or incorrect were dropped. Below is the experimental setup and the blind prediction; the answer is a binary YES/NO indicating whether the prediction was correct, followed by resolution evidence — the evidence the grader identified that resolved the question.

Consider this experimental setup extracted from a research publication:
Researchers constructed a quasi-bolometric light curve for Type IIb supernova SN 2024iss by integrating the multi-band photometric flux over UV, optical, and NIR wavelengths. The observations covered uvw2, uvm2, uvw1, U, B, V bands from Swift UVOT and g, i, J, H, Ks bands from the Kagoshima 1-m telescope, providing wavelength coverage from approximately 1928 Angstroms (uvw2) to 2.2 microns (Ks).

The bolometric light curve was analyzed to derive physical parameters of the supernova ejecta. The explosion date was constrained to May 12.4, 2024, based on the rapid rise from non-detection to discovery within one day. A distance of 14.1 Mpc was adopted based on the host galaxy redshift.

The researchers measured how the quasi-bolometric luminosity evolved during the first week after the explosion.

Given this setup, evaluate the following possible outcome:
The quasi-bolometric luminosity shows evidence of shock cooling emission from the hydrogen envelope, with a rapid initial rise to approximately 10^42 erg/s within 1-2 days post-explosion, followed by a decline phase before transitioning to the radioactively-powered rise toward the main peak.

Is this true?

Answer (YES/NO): NO